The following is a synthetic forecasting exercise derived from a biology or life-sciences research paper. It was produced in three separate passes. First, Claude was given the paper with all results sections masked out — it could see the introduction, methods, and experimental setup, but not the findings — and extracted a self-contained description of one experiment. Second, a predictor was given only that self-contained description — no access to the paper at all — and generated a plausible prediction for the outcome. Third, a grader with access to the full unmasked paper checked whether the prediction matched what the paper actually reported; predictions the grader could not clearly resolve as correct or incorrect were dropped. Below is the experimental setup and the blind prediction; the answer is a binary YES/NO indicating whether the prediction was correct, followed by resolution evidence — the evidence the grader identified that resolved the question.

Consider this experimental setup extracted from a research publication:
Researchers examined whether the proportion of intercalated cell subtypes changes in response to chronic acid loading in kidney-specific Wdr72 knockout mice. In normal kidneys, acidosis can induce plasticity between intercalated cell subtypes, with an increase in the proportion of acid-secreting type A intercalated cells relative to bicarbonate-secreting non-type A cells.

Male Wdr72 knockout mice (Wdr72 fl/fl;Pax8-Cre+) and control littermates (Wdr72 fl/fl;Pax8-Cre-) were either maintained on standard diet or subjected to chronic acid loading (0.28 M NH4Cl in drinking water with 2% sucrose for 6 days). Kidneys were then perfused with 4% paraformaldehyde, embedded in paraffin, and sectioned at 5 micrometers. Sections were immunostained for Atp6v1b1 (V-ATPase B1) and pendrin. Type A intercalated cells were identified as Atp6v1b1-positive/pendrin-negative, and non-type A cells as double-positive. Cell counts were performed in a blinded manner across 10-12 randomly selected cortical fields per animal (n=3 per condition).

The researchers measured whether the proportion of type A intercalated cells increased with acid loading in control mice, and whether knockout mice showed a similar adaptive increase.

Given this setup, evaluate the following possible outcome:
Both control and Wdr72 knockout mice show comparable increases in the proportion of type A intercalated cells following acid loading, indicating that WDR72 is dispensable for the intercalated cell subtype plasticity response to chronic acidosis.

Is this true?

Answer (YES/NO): NO